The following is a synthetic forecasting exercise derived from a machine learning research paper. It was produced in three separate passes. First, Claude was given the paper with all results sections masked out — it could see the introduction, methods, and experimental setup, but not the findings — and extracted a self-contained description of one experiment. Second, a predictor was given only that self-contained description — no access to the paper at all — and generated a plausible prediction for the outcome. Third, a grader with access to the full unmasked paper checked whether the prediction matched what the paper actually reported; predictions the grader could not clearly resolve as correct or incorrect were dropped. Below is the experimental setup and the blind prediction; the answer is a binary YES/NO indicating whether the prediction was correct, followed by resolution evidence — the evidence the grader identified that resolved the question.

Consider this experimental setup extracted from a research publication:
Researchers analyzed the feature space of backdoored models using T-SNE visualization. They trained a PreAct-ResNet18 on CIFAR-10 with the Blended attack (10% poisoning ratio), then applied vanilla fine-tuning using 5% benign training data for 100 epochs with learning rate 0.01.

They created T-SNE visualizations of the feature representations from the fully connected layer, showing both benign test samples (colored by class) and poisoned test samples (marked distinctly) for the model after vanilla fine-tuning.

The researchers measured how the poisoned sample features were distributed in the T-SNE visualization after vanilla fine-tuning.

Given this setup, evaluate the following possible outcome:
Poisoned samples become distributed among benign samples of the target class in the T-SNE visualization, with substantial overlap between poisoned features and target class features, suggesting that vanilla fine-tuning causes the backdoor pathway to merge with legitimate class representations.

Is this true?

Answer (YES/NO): NO